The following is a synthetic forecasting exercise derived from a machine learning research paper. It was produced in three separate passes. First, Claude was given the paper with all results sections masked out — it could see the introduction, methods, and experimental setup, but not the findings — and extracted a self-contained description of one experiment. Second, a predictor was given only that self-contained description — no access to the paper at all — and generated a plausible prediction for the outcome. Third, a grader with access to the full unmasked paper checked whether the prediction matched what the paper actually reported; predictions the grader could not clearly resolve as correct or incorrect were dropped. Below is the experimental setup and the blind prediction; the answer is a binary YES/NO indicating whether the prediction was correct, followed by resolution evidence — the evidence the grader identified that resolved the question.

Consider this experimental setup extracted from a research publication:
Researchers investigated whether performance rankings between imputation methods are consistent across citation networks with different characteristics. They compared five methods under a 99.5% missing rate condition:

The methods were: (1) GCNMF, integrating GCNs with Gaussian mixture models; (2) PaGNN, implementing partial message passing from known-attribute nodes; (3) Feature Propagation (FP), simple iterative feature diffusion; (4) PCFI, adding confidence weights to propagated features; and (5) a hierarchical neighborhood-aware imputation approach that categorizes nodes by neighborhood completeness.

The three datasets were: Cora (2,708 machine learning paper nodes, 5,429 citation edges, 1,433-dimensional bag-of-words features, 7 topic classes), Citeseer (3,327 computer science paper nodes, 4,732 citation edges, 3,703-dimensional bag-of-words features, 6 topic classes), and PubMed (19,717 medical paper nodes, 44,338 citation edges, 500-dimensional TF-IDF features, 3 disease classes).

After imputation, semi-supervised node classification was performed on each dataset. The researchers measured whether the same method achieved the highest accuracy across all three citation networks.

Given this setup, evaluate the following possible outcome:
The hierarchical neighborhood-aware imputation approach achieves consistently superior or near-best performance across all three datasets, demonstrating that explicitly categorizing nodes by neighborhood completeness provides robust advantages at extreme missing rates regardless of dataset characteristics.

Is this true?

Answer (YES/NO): YES